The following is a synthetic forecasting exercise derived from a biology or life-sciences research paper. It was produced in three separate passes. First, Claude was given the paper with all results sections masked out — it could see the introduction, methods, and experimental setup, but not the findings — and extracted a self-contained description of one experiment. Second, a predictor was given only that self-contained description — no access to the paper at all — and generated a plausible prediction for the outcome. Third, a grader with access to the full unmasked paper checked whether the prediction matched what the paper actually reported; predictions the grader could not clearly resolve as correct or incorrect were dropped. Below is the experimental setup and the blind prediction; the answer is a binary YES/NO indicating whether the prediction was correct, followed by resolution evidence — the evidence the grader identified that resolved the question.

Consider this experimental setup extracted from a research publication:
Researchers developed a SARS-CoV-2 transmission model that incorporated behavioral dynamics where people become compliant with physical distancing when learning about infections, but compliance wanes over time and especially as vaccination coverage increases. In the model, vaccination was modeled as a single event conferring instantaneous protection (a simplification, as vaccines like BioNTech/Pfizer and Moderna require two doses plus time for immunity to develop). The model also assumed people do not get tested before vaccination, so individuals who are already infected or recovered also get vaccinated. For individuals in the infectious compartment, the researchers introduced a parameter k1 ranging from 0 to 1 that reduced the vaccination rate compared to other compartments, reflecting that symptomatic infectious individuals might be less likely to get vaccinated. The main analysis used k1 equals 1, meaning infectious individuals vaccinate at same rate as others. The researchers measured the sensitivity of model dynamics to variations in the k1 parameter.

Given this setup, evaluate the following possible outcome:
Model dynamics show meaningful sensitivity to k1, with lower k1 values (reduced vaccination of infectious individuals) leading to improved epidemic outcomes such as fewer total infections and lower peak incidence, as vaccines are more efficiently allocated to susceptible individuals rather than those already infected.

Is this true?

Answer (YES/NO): NO